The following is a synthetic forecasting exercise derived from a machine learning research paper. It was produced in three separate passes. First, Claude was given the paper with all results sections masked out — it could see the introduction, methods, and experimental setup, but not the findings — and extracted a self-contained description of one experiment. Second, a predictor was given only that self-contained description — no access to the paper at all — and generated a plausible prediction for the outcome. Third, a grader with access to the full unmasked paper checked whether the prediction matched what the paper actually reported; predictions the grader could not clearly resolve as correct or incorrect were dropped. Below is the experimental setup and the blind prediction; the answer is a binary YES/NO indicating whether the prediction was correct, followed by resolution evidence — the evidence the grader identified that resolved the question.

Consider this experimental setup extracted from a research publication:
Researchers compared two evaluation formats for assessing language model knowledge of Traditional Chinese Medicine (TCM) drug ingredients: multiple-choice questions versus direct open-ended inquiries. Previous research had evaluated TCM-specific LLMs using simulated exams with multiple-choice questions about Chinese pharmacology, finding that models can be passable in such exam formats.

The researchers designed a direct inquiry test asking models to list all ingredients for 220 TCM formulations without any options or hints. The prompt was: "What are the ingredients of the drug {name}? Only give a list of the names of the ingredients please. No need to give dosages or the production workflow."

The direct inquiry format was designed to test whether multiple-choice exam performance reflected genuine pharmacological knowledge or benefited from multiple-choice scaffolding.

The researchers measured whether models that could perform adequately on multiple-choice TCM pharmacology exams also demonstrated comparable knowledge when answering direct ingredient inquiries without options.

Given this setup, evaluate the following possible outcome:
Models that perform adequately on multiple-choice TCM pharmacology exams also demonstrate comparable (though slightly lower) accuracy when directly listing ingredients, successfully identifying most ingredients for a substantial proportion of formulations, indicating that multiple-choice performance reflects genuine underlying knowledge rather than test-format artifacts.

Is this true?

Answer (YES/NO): NO